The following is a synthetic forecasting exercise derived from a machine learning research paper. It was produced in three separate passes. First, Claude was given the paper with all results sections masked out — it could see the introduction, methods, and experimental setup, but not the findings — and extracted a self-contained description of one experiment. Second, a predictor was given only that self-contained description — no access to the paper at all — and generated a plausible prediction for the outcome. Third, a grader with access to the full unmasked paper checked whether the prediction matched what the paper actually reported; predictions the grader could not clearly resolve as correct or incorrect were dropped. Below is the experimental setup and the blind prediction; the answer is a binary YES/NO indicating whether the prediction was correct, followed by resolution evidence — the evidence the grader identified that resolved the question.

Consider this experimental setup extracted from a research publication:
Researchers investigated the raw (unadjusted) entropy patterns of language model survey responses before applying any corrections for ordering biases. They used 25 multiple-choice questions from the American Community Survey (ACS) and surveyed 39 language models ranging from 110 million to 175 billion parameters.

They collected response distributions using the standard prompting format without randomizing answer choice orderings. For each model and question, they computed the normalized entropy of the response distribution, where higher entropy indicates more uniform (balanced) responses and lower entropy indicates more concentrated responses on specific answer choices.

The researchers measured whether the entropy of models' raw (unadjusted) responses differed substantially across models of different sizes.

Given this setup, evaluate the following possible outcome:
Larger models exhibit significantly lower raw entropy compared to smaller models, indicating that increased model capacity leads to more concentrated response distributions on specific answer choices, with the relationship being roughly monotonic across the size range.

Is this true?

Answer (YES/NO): NO